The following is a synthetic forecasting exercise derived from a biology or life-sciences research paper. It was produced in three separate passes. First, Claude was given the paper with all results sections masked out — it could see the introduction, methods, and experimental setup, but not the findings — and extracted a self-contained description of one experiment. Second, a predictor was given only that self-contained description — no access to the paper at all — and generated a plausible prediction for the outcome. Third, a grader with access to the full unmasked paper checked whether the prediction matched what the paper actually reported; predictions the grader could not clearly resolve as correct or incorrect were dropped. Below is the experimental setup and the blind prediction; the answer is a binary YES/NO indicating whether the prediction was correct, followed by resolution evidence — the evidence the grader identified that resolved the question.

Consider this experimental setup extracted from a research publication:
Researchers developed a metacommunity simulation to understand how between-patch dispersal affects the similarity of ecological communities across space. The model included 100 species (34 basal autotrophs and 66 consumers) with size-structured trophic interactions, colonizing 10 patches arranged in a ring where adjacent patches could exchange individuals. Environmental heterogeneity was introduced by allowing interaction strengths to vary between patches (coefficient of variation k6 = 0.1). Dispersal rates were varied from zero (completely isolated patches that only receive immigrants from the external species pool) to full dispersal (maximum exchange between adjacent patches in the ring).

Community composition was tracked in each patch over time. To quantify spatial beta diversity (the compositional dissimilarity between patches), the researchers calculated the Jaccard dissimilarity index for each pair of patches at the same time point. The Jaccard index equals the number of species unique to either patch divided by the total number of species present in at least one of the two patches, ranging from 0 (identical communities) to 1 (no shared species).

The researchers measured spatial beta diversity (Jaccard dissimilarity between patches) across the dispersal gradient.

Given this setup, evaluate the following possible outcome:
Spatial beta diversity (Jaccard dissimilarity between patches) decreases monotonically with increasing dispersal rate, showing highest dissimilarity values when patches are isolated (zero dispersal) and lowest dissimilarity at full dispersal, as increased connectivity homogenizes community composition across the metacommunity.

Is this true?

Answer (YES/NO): YES